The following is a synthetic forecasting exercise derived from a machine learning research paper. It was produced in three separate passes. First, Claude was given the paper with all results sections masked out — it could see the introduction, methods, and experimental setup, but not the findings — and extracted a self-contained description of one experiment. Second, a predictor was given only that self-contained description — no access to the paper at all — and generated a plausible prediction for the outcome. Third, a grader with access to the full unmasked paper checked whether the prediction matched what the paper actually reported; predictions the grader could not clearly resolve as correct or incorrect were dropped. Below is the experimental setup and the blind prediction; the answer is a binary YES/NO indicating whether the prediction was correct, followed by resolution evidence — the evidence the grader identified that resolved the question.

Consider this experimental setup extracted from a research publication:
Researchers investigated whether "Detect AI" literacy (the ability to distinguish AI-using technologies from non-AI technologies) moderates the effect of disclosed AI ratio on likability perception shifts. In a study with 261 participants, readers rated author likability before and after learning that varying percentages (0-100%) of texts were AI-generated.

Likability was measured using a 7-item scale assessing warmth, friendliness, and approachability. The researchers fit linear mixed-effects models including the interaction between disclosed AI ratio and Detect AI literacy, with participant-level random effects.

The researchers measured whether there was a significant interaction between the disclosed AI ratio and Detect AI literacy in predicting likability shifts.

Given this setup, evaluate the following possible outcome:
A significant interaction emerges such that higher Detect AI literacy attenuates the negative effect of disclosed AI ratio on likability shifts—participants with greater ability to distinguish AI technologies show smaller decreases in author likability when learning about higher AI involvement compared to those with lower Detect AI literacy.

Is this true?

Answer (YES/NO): YES